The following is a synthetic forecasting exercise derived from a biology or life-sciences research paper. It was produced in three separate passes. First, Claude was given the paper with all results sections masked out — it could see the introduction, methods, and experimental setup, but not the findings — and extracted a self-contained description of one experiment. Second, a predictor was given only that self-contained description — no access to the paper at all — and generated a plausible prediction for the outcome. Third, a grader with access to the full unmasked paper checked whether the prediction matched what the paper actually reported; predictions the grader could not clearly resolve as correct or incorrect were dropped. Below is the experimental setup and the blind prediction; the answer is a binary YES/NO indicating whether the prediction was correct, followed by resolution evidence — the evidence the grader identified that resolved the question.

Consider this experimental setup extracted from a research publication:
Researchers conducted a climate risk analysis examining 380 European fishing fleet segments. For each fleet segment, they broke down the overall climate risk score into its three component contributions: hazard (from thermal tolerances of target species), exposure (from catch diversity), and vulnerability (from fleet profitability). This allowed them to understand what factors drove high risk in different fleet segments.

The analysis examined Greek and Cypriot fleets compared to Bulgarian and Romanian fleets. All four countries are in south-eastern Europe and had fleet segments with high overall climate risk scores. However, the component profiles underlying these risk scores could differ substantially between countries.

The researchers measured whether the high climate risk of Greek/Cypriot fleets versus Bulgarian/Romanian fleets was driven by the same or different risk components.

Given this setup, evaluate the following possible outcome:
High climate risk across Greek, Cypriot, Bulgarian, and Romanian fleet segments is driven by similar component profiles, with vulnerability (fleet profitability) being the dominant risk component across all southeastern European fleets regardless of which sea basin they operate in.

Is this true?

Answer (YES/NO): NO